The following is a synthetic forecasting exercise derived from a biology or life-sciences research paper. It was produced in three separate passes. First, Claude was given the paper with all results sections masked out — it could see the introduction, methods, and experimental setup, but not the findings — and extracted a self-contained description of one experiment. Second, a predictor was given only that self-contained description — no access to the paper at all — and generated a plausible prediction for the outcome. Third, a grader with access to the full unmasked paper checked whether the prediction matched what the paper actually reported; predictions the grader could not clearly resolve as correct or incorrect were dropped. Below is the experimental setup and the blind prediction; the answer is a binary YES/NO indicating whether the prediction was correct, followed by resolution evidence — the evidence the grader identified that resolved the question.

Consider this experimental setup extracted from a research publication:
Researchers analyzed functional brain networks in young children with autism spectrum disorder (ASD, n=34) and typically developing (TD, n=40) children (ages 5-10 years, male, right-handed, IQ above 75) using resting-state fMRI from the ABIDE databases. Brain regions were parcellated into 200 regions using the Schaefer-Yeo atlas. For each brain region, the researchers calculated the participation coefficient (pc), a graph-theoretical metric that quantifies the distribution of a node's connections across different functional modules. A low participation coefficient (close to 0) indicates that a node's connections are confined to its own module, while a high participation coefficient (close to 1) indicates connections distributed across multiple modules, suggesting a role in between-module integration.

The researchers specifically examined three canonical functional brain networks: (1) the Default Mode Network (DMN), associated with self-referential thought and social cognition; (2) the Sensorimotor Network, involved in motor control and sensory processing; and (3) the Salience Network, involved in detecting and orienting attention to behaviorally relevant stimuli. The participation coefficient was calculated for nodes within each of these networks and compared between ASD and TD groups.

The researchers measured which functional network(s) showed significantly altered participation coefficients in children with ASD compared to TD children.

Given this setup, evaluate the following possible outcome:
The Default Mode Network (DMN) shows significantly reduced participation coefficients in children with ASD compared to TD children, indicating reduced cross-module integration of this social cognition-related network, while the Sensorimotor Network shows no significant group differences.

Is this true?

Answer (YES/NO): NO